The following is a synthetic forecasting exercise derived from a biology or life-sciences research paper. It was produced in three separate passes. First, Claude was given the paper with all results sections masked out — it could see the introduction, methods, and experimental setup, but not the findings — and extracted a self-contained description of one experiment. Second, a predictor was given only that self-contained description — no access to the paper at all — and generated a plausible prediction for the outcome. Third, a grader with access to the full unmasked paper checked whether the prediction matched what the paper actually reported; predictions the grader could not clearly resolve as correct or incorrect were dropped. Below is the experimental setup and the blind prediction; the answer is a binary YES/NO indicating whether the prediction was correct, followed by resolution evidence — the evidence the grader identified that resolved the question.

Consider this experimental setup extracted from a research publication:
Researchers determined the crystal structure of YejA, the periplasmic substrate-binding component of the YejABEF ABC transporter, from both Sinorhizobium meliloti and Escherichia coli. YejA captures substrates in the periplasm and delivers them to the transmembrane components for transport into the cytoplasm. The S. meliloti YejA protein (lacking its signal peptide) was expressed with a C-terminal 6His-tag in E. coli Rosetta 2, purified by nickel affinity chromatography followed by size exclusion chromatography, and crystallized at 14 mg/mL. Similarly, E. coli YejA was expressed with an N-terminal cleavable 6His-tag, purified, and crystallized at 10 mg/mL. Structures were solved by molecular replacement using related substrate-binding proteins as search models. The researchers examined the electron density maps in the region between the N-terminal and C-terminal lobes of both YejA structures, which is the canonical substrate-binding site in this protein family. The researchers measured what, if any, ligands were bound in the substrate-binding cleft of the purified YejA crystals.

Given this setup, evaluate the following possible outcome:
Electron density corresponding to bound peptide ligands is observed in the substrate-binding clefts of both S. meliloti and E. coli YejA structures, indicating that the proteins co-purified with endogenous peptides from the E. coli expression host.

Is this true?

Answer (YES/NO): YES